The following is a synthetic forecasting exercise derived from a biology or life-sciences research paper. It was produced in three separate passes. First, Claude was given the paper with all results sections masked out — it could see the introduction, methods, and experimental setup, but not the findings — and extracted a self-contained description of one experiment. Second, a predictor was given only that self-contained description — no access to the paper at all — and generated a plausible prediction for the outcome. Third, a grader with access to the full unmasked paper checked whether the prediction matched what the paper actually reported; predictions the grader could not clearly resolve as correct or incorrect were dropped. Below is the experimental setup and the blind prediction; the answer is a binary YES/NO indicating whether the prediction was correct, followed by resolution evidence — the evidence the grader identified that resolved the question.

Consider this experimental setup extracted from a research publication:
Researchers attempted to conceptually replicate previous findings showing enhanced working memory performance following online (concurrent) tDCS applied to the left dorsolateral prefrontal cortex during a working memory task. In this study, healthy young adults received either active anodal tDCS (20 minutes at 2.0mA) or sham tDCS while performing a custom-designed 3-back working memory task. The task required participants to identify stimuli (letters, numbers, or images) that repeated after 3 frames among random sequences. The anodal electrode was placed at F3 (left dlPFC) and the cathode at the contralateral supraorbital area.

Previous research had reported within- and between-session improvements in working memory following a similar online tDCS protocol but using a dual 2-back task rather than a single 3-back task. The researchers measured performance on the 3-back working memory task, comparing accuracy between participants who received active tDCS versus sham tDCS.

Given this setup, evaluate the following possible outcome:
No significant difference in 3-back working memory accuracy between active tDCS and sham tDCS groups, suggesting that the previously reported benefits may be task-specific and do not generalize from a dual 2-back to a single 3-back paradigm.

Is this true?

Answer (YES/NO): YES